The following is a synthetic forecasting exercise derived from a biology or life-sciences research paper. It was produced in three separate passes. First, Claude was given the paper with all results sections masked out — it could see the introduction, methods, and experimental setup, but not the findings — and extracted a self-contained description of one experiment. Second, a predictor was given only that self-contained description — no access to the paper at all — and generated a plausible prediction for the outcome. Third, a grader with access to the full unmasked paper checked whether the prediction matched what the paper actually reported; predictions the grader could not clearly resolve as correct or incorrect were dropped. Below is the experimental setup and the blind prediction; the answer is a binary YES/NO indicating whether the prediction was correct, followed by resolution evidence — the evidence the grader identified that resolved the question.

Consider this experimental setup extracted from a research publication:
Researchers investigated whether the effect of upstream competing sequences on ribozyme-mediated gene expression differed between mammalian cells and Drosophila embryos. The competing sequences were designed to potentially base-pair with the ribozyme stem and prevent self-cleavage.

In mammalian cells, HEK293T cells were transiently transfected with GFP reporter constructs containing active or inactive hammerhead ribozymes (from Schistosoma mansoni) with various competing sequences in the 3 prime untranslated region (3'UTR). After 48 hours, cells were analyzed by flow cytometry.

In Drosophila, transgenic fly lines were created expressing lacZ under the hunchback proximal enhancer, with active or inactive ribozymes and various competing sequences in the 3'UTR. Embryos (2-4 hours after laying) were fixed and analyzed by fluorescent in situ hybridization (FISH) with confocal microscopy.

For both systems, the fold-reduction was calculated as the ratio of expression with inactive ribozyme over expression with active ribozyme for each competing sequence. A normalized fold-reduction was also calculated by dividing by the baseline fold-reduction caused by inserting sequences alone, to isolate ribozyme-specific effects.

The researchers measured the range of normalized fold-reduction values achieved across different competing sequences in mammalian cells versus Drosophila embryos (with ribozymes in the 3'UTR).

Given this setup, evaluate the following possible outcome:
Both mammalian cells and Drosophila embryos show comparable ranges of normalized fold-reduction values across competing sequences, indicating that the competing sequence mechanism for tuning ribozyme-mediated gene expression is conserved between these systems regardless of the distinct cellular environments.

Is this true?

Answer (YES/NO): NO